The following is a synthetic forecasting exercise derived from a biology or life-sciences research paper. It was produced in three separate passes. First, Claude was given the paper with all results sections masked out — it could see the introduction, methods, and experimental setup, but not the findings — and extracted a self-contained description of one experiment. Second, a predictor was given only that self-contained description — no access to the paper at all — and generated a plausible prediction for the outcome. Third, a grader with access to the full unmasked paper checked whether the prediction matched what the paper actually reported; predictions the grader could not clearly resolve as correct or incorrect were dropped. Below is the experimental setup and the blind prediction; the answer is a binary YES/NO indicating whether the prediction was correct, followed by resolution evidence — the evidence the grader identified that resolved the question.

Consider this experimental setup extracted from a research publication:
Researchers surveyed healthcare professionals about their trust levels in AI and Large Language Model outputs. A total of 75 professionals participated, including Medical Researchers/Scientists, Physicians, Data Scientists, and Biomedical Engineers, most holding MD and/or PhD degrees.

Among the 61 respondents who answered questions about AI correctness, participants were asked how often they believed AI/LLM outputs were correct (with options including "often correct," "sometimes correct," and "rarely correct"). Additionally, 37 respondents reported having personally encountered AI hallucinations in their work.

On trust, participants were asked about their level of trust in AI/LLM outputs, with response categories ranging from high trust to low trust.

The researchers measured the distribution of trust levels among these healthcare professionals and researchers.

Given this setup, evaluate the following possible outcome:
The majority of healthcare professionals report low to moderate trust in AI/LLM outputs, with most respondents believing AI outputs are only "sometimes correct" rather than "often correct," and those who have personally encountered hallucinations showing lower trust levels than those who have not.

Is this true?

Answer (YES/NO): NO